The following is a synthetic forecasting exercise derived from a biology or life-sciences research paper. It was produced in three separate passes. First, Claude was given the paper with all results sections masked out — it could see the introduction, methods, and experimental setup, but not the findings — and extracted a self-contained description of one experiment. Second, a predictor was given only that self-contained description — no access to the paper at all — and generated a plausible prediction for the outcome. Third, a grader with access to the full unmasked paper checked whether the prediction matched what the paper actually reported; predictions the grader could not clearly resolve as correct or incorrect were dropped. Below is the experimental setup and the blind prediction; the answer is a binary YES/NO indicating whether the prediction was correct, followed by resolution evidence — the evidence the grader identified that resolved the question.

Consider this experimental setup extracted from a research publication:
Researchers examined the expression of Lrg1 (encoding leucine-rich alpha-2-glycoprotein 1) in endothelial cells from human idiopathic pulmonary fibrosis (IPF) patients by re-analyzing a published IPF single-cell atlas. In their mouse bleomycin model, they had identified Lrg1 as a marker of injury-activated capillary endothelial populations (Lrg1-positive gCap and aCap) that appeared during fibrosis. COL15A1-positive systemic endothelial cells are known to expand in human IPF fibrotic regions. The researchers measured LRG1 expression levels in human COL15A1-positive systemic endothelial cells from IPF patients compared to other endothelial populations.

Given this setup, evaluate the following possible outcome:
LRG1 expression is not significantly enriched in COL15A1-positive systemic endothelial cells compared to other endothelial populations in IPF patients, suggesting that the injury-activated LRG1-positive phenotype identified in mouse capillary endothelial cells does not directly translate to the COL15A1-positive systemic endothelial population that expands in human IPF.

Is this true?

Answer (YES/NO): YES